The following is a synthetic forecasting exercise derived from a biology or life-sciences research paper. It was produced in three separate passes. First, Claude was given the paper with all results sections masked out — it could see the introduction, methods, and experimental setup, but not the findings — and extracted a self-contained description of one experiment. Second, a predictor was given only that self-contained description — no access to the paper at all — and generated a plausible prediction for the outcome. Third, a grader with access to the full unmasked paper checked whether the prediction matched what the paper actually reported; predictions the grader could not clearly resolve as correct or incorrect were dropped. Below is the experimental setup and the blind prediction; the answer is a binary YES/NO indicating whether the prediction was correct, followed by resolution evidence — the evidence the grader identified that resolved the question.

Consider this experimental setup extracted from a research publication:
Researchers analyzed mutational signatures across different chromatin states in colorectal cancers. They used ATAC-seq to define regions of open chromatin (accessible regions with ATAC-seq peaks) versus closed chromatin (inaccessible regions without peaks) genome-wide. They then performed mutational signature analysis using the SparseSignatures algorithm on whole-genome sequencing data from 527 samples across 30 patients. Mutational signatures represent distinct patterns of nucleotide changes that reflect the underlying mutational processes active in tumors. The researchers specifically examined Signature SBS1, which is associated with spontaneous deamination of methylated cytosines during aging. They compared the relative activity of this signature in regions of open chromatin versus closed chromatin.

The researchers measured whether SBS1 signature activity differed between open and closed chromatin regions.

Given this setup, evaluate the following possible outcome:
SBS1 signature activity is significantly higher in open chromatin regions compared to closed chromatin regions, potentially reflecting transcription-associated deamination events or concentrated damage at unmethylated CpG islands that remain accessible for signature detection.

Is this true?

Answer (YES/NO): NO